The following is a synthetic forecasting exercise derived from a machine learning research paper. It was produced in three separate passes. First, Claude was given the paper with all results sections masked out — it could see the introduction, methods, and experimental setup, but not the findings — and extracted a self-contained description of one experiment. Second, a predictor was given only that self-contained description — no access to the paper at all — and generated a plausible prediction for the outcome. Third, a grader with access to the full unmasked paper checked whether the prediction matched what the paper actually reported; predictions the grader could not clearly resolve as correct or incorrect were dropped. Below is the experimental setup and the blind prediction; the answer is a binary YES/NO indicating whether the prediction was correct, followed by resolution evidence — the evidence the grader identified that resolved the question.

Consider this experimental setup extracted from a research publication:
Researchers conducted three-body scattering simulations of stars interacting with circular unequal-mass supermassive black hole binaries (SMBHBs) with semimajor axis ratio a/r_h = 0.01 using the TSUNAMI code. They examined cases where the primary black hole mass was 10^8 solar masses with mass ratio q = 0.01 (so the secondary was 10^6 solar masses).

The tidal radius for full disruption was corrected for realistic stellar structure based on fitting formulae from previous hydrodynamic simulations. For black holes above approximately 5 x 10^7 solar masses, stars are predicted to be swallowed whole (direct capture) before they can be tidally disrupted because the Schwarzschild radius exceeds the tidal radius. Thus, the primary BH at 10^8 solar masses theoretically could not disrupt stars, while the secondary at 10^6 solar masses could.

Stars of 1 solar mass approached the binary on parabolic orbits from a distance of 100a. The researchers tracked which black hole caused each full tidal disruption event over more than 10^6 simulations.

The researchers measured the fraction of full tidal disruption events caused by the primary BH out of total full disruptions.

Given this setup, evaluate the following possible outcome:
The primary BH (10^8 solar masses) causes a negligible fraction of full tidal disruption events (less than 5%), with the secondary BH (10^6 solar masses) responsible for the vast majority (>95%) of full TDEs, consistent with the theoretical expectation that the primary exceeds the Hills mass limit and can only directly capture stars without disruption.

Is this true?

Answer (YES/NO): YES